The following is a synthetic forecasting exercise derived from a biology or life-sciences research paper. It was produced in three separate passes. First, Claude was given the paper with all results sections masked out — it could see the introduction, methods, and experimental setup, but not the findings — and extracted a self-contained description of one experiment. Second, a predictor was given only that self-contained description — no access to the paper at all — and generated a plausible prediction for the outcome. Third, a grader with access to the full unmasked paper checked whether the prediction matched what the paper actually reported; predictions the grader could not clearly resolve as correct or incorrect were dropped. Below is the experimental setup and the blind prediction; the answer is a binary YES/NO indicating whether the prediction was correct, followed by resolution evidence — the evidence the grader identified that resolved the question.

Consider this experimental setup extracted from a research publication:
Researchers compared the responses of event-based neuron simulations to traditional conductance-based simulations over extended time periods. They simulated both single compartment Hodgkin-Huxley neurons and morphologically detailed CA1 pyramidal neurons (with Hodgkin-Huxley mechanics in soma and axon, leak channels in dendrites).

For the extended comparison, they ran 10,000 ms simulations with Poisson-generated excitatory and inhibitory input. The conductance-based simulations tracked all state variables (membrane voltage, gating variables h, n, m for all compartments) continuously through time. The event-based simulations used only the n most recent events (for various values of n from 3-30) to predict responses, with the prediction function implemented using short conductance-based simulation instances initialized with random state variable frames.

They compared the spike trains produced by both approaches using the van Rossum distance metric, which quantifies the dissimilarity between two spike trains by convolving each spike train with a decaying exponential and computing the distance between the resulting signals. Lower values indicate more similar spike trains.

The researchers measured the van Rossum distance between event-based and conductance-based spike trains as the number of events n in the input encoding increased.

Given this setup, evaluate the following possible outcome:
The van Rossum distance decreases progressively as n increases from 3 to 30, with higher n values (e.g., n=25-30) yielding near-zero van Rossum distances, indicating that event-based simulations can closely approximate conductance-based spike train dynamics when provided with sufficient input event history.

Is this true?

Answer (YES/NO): NO